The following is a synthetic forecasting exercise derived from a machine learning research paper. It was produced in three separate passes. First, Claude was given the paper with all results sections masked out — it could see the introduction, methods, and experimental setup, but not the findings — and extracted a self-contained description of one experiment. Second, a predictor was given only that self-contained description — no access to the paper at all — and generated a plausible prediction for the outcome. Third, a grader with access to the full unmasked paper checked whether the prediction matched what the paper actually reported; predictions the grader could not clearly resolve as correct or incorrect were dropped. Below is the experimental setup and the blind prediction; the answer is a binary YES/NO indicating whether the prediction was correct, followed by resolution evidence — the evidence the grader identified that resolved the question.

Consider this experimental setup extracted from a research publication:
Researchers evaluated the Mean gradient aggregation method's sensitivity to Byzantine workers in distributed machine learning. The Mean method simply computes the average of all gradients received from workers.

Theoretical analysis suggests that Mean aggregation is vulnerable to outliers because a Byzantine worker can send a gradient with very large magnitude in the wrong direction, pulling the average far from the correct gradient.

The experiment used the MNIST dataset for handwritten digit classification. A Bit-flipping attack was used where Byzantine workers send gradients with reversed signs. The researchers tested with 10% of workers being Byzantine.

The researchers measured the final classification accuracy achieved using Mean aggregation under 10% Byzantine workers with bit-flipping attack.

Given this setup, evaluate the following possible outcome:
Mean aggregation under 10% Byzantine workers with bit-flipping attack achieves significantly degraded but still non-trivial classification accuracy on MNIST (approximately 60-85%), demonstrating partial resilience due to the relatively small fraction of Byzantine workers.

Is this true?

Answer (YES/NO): NO